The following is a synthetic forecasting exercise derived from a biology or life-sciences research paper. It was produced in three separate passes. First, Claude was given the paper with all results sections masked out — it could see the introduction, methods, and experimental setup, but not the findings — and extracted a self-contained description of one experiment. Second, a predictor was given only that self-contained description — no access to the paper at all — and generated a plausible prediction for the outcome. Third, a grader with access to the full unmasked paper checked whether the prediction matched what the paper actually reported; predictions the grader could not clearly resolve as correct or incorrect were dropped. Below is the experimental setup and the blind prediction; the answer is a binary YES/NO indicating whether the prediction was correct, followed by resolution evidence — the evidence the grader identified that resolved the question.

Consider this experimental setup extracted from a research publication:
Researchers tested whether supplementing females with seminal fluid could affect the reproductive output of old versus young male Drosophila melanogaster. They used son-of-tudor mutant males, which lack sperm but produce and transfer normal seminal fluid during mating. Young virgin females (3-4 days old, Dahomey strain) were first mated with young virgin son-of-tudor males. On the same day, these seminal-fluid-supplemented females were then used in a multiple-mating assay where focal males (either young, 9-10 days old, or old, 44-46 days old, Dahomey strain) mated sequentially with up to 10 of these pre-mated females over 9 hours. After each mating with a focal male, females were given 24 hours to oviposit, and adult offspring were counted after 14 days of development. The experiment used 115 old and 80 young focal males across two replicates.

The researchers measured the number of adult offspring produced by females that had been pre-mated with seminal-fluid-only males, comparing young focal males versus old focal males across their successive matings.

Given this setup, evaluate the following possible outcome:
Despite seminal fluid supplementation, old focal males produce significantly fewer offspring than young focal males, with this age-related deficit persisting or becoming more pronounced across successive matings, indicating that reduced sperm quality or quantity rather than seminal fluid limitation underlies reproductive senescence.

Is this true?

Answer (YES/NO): NO